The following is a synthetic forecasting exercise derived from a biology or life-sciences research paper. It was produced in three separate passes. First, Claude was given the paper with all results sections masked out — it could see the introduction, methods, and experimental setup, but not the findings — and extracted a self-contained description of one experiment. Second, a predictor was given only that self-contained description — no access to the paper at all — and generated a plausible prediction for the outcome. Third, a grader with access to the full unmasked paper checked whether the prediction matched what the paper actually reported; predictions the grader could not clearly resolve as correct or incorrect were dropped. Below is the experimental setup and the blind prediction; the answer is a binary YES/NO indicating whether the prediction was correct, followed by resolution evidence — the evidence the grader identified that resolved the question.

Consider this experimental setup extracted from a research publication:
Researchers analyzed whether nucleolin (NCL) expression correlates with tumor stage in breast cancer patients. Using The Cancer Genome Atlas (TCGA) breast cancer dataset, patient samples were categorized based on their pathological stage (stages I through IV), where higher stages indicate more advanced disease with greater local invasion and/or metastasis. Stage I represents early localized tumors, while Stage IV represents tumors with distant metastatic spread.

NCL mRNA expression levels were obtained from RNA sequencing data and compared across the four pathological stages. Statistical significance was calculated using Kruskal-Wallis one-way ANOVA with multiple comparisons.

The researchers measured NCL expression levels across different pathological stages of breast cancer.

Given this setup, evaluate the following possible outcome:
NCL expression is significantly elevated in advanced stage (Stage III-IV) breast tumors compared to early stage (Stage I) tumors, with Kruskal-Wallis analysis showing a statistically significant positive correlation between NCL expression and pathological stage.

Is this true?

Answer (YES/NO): NO